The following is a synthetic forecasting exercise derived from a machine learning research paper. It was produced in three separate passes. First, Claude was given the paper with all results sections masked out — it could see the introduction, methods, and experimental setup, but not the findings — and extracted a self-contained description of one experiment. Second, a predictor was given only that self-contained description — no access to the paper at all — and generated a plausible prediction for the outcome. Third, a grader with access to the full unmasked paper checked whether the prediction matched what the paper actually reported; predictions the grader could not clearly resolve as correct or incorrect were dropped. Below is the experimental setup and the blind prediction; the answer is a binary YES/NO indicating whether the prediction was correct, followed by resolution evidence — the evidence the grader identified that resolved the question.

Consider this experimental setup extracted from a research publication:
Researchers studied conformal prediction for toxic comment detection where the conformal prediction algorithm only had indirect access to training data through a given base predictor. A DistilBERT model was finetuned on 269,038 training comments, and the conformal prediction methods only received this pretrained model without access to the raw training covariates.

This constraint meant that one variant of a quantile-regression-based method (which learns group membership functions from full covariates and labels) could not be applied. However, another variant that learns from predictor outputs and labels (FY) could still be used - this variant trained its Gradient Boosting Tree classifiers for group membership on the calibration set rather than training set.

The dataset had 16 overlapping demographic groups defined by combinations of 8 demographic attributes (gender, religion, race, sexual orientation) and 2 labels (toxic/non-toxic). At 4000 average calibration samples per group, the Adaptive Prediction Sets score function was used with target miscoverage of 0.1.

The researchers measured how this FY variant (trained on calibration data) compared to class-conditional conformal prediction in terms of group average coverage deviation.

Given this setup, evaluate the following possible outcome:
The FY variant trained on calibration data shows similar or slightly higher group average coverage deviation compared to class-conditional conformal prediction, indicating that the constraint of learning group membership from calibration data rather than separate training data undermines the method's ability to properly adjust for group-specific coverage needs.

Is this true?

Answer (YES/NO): NO